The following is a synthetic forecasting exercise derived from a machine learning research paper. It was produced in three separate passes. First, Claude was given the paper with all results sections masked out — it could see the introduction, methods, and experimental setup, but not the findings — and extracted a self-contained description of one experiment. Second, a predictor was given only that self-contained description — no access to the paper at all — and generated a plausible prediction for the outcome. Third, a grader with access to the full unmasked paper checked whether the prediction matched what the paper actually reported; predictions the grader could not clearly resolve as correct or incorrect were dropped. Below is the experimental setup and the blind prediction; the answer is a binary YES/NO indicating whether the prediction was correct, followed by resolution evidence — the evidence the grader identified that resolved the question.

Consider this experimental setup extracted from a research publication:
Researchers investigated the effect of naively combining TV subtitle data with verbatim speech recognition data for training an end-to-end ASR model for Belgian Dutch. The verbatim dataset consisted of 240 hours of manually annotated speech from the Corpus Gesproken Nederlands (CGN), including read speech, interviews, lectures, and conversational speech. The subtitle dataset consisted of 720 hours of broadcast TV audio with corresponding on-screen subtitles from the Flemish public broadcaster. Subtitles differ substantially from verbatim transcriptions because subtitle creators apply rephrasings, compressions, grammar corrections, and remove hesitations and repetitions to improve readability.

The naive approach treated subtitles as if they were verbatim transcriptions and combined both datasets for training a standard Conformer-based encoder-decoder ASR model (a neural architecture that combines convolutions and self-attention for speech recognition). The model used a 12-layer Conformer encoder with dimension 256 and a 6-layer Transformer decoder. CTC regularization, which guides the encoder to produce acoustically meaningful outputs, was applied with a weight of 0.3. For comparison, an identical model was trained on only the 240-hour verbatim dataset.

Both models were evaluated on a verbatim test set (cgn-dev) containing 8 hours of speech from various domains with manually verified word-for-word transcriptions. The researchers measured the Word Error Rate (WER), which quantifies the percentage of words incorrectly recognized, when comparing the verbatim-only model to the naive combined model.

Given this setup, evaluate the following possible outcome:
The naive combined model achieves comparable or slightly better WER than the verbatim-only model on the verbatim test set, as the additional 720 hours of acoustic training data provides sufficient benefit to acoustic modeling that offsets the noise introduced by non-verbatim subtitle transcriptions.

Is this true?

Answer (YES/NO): NO